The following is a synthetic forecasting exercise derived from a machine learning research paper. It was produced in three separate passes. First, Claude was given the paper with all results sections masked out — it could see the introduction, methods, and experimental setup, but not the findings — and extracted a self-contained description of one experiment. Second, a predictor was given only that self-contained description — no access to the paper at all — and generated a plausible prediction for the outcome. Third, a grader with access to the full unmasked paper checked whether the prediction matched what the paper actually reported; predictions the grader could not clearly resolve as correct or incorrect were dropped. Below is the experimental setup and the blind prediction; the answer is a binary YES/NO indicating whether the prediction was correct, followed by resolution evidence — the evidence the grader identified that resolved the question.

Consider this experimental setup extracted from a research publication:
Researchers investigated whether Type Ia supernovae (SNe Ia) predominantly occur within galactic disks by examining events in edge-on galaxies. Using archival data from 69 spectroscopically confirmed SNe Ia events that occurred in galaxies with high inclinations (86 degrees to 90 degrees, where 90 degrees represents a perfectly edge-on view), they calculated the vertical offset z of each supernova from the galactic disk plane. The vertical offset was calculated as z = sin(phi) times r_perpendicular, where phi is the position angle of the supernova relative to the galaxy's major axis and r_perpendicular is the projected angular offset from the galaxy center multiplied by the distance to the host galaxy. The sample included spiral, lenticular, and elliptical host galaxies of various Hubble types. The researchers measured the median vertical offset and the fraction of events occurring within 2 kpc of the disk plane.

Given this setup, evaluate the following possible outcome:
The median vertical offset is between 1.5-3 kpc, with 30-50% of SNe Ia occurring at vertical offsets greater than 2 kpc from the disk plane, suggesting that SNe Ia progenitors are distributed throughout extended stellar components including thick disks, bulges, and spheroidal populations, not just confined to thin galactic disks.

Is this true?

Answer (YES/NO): NO